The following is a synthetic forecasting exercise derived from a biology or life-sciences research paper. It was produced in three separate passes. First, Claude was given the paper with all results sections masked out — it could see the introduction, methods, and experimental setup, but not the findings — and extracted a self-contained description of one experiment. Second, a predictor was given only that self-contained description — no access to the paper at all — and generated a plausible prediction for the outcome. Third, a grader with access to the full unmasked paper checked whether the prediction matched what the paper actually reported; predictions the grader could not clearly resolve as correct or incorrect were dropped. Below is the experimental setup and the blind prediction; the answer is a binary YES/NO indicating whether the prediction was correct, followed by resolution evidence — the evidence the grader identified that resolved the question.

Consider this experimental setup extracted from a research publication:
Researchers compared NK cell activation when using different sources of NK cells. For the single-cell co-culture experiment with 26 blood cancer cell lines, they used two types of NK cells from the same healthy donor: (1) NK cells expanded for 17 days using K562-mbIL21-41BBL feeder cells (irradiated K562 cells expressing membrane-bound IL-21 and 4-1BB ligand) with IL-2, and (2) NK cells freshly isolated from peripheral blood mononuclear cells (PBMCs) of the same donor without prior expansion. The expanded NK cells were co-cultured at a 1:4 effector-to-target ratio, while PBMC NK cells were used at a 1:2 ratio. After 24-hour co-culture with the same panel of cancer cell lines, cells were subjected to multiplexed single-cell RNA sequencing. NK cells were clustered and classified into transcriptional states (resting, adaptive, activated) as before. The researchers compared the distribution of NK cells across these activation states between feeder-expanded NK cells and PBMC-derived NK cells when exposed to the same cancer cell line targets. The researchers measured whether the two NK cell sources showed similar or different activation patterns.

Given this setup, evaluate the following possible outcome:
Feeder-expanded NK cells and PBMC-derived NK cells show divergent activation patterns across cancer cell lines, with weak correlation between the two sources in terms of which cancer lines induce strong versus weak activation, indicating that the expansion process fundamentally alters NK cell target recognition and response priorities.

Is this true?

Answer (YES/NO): NO